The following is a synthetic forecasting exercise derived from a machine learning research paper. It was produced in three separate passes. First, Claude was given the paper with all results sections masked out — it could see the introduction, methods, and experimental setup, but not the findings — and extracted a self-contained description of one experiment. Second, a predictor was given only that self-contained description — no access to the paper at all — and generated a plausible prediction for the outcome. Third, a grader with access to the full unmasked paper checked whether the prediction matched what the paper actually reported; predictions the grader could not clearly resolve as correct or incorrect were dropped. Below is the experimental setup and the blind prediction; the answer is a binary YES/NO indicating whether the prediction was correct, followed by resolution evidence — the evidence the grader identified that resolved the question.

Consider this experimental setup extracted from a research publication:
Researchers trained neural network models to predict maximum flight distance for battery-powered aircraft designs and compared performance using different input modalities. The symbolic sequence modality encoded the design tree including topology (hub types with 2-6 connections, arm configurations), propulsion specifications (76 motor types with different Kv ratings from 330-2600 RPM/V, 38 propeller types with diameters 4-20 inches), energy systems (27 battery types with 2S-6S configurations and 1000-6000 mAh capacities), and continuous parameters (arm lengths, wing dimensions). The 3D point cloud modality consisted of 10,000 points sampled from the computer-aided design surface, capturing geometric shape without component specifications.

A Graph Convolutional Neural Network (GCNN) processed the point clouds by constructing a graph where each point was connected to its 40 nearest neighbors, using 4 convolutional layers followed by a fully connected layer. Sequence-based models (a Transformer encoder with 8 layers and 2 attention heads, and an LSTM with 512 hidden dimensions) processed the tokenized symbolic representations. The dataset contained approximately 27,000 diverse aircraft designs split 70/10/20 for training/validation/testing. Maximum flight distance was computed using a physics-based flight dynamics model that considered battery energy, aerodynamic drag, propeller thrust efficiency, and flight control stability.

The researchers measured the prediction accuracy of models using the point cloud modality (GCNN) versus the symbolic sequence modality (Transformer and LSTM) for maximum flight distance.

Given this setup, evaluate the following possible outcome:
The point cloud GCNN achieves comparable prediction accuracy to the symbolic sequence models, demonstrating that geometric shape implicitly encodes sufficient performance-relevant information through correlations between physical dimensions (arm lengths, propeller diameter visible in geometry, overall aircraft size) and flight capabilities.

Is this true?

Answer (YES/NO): NO